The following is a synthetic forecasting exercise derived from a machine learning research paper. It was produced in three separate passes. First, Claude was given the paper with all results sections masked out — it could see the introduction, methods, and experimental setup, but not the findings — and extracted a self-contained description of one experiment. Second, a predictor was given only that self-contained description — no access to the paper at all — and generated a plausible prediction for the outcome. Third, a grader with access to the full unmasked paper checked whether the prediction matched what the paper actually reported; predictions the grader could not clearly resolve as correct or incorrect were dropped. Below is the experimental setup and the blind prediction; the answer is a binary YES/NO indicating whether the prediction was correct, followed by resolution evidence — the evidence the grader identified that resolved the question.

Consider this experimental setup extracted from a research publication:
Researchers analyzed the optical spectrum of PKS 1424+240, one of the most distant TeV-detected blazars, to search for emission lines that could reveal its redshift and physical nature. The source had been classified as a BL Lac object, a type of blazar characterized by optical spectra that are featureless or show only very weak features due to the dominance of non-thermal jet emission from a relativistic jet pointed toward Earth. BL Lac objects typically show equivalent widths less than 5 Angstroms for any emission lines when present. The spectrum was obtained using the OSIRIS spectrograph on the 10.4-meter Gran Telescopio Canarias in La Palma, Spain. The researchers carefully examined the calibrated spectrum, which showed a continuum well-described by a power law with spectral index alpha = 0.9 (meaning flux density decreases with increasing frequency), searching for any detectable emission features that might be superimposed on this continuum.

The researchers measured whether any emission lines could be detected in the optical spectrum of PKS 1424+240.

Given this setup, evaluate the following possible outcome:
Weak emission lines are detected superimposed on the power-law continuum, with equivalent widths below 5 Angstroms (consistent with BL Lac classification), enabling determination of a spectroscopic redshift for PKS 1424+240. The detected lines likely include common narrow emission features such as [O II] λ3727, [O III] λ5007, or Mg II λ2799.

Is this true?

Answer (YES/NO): YES